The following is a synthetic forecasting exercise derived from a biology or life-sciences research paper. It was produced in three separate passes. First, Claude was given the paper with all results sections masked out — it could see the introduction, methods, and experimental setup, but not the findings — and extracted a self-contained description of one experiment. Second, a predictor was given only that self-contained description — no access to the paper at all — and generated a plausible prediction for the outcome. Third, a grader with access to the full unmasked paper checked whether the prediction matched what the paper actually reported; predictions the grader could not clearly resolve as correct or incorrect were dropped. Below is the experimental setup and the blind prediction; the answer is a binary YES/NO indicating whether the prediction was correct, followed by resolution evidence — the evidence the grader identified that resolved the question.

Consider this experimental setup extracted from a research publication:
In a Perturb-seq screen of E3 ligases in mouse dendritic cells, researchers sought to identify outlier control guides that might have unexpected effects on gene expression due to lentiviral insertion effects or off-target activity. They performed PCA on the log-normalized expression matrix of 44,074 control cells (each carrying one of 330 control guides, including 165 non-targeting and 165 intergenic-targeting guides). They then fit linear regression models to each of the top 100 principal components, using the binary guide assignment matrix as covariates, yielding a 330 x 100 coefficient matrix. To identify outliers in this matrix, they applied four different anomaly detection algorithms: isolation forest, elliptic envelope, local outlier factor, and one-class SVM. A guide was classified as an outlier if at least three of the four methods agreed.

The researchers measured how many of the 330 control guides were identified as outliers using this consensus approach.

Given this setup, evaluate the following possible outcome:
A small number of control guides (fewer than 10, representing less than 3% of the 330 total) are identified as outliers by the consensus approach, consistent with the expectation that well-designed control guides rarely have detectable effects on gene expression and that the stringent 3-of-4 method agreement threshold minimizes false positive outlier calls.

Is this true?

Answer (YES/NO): NO